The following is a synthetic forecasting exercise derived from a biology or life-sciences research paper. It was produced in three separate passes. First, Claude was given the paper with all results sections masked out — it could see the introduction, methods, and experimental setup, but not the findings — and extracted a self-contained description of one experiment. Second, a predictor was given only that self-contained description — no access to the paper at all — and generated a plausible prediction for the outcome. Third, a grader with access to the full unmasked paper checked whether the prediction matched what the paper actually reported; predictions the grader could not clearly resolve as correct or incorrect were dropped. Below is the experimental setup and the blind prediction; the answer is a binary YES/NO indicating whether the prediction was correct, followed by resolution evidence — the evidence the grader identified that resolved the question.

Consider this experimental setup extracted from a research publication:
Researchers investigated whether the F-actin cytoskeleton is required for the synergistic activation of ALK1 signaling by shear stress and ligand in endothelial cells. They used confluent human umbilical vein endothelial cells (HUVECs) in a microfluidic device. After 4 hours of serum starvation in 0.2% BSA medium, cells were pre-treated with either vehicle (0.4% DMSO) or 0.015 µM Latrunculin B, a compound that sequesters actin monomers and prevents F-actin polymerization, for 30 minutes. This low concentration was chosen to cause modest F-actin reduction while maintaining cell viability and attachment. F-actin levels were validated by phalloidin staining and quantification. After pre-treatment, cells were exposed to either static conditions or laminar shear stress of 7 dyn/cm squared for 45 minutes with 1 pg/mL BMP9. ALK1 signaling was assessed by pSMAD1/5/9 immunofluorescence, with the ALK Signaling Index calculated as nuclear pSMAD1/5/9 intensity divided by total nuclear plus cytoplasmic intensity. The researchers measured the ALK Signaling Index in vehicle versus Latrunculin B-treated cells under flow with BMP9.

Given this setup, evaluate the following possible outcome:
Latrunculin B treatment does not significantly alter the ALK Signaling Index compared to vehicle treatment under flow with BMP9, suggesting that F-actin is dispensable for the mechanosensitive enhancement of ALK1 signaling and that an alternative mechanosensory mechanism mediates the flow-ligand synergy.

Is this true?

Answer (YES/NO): YES